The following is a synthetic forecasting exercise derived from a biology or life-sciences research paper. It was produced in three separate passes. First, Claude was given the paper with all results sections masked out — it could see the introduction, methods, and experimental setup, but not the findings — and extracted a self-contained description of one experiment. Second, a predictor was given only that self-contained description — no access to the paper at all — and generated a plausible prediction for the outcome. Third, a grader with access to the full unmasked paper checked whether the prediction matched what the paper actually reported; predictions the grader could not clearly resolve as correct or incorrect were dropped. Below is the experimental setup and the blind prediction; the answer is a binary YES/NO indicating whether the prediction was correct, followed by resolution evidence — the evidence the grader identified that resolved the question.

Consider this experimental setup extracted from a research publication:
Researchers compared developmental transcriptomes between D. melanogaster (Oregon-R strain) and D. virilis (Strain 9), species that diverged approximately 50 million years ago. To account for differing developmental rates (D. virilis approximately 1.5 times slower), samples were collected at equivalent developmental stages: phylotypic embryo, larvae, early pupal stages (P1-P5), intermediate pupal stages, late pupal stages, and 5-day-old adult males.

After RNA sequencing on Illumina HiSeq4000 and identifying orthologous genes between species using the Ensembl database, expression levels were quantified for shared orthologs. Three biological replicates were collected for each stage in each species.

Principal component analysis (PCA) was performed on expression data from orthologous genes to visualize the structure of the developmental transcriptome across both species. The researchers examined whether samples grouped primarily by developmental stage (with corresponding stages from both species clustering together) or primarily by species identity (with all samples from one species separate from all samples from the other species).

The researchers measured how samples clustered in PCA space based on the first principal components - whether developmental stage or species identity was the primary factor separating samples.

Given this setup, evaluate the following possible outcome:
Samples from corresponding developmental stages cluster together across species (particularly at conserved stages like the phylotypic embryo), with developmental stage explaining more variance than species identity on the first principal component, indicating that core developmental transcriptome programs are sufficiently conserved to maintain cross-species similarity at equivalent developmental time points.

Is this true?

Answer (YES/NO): YES